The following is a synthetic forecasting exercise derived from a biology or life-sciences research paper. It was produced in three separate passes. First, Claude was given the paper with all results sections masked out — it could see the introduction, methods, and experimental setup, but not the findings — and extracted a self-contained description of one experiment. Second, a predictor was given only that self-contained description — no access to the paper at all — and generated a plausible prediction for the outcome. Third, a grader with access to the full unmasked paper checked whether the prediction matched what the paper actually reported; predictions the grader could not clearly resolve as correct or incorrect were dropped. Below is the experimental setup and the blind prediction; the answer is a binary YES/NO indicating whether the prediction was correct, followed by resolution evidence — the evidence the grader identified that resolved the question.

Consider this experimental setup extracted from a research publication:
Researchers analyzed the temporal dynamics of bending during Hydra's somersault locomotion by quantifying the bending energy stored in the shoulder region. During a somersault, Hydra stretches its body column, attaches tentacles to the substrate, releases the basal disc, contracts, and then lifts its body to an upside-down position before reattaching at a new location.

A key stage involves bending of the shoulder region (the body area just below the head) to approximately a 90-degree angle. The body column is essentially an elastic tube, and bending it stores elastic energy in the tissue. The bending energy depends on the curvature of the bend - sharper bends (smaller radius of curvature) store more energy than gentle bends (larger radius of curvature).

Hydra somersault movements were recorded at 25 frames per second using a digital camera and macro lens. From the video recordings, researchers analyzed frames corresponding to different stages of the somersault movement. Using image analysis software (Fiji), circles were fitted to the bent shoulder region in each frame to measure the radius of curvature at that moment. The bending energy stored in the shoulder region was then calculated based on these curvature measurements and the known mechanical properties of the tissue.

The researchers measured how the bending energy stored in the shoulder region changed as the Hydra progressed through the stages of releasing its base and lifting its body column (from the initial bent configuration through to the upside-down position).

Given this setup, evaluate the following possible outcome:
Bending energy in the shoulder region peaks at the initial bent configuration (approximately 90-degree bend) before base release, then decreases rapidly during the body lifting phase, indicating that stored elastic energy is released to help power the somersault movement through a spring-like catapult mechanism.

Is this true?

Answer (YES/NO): NO